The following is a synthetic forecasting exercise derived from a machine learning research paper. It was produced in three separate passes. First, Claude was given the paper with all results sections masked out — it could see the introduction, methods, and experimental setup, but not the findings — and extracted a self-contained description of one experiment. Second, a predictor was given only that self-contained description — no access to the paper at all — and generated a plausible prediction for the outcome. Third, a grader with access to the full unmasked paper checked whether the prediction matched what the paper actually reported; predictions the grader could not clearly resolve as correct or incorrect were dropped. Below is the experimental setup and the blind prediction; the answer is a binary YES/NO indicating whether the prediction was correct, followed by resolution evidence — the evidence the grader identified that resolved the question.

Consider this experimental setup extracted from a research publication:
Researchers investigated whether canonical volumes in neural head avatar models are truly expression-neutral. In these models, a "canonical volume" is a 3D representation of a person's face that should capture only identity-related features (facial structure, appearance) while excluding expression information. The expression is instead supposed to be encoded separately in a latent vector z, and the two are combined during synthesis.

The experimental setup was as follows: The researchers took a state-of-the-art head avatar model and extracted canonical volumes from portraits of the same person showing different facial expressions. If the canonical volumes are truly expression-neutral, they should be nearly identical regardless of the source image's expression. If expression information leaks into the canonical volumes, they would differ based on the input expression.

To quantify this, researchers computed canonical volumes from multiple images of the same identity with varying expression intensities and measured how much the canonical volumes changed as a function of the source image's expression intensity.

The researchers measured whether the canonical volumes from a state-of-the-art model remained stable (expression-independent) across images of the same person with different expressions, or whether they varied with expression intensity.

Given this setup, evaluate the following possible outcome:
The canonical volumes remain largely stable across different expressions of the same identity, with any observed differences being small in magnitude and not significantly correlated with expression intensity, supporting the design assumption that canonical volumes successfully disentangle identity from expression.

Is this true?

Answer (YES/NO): NO